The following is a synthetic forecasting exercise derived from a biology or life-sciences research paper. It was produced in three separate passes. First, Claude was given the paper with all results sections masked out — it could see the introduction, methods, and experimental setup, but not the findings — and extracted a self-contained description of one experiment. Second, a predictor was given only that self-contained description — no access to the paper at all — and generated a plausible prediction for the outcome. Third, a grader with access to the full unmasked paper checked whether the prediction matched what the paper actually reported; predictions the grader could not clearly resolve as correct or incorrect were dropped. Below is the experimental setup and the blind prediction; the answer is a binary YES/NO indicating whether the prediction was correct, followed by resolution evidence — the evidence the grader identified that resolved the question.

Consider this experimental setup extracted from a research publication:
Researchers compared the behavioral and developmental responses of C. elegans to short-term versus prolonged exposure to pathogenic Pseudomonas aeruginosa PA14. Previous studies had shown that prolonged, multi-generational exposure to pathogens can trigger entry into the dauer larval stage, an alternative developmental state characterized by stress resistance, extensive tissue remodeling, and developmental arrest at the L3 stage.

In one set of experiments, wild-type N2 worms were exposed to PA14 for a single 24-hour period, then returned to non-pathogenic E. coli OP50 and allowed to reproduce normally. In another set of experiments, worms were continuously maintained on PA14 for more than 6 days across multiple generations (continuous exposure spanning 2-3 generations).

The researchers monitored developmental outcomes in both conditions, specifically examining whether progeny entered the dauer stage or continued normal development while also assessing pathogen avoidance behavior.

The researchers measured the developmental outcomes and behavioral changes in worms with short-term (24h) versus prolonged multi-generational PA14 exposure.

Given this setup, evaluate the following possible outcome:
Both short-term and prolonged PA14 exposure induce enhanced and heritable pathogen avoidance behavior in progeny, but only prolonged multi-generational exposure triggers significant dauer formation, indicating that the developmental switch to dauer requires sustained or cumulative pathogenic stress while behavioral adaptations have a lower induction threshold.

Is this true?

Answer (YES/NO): NO